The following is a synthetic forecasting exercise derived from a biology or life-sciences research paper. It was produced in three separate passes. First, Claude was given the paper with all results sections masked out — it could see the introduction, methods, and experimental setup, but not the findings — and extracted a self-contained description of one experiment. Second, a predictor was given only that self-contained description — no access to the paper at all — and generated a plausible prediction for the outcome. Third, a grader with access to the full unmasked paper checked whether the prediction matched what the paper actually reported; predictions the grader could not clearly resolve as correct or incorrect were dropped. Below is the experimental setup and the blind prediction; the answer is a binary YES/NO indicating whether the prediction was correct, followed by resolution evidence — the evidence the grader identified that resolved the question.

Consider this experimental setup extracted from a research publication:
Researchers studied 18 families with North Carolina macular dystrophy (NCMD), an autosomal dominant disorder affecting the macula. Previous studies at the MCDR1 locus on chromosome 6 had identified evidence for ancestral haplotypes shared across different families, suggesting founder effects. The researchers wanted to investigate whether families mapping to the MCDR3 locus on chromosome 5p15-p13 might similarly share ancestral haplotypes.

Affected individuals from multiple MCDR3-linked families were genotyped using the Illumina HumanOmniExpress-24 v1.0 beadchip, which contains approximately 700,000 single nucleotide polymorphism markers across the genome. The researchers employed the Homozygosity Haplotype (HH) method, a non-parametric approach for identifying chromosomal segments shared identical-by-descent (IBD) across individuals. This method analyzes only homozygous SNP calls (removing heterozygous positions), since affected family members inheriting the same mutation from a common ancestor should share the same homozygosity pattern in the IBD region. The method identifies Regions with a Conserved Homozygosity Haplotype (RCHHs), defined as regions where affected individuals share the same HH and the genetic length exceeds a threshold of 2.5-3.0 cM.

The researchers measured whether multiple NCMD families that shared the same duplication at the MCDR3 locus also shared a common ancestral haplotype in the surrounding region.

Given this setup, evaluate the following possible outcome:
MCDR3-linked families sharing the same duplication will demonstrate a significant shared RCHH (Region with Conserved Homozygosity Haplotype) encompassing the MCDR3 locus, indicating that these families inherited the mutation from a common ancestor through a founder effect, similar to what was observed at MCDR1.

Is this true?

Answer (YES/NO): YES